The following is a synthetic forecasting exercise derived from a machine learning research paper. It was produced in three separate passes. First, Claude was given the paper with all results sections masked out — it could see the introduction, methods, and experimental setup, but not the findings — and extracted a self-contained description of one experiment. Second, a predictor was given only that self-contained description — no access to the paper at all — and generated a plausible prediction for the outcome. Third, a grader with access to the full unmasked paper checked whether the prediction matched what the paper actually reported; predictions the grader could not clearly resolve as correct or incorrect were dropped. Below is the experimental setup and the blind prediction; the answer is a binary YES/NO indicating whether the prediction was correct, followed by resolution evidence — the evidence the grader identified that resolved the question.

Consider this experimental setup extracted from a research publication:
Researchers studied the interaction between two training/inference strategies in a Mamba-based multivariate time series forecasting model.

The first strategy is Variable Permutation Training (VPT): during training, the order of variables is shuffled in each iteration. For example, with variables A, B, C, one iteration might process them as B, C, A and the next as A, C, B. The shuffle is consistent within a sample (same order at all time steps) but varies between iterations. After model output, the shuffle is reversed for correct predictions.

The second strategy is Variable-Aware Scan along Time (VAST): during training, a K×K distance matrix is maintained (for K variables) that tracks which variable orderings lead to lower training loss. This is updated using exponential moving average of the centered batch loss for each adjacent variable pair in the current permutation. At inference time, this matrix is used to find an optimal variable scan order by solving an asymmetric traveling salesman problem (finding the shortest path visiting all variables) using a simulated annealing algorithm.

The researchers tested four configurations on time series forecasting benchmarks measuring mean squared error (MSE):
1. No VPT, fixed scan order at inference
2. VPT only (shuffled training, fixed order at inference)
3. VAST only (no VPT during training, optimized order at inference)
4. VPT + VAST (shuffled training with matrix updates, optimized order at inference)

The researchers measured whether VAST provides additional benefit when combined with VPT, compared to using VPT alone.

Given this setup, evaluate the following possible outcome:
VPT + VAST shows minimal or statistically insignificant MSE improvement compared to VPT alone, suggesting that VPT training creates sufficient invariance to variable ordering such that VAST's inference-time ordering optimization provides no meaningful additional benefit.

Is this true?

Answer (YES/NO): NO